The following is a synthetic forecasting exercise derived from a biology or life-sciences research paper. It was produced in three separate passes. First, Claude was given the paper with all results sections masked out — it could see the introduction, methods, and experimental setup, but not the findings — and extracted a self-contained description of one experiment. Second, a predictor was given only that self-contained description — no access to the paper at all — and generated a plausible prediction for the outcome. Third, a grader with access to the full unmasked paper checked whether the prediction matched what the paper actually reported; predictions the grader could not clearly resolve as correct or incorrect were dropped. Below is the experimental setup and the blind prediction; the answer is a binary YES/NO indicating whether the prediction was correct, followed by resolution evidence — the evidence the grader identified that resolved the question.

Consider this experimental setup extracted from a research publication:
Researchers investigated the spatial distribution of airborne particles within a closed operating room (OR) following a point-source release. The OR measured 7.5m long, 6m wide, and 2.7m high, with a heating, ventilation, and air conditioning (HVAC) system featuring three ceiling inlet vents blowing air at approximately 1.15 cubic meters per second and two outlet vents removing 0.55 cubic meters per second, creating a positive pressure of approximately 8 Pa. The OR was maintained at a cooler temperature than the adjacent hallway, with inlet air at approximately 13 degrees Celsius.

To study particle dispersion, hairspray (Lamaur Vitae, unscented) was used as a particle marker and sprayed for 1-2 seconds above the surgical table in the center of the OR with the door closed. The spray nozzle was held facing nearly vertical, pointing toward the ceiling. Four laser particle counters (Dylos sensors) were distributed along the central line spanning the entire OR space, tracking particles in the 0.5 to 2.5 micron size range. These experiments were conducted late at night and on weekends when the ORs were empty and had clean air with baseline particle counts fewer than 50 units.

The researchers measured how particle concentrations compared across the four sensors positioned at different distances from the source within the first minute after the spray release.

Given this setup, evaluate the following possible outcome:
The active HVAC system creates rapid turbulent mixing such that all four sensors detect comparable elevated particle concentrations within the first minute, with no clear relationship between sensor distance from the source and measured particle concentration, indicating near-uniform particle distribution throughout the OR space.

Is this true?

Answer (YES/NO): YES